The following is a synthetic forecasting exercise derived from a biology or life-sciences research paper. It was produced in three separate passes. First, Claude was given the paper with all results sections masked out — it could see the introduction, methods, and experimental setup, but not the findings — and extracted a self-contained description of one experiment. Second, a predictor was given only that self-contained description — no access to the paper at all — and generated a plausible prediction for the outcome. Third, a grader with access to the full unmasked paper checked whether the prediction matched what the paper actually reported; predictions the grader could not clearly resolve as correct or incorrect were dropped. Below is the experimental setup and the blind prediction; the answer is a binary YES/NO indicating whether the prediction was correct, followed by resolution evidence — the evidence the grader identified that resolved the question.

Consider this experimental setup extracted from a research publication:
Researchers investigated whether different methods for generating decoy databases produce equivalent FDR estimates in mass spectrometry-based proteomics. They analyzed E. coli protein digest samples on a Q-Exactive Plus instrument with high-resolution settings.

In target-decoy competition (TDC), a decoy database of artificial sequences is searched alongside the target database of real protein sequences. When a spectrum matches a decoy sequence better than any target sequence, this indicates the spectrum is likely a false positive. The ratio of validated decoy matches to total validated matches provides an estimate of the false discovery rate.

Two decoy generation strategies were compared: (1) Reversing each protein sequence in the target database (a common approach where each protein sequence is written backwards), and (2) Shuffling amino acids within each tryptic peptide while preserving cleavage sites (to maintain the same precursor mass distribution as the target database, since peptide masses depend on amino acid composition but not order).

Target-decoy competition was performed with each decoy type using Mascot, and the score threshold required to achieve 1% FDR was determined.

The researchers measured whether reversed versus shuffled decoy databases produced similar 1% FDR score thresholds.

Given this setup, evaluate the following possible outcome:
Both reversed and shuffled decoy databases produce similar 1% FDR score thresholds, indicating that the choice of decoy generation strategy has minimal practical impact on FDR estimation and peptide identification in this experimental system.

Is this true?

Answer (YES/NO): YES